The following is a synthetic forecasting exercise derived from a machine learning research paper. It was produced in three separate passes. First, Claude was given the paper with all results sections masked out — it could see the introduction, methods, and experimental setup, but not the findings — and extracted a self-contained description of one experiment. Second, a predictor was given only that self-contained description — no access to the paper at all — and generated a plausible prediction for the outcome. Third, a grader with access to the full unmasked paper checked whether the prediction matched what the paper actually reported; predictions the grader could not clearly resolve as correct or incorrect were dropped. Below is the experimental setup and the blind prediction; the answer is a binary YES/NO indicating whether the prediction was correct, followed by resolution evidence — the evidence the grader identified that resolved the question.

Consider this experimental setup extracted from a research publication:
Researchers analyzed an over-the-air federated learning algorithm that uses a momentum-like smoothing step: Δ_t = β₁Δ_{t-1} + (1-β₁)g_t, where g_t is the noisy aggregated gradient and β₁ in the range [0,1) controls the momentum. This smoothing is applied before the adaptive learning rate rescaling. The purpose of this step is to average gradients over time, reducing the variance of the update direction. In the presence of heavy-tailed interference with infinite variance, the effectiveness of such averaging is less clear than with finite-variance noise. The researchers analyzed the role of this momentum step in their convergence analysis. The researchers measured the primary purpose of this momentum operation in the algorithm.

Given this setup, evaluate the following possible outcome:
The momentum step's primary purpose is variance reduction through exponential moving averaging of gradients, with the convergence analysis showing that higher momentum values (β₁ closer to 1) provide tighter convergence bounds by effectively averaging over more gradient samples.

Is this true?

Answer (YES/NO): NO